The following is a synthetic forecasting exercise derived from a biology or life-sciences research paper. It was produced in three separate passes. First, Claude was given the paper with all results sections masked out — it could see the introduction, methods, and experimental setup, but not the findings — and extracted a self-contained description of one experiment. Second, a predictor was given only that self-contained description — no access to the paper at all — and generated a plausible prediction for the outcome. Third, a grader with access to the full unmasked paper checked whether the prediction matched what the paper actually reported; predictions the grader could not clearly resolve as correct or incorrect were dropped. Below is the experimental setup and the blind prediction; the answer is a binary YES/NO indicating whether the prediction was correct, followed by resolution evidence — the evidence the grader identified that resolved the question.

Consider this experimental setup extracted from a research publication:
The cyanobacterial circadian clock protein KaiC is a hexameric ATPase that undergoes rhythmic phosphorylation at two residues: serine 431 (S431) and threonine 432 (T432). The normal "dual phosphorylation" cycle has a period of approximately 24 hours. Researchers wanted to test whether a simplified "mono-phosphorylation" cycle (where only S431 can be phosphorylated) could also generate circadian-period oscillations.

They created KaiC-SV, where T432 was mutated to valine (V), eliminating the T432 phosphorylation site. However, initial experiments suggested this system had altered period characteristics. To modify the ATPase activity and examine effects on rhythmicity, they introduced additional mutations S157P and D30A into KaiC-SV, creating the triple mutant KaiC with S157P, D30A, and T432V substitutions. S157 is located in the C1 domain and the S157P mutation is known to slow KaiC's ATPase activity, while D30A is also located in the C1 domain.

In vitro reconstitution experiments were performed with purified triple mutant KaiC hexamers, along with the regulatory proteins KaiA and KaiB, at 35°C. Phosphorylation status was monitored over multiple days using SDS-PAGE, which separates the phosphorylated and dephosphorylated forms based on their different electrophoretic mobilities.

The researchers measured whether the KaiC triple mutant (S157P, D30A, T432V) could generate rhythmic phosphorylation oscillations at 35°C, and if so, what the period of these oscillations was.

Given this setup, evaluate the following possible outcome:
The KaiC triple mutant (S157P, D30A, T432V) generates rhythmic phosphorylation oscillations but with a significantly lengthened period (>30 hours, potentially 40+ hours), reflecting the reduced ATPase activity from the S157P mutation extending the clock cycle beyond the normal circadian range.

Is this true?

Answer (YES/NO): NO